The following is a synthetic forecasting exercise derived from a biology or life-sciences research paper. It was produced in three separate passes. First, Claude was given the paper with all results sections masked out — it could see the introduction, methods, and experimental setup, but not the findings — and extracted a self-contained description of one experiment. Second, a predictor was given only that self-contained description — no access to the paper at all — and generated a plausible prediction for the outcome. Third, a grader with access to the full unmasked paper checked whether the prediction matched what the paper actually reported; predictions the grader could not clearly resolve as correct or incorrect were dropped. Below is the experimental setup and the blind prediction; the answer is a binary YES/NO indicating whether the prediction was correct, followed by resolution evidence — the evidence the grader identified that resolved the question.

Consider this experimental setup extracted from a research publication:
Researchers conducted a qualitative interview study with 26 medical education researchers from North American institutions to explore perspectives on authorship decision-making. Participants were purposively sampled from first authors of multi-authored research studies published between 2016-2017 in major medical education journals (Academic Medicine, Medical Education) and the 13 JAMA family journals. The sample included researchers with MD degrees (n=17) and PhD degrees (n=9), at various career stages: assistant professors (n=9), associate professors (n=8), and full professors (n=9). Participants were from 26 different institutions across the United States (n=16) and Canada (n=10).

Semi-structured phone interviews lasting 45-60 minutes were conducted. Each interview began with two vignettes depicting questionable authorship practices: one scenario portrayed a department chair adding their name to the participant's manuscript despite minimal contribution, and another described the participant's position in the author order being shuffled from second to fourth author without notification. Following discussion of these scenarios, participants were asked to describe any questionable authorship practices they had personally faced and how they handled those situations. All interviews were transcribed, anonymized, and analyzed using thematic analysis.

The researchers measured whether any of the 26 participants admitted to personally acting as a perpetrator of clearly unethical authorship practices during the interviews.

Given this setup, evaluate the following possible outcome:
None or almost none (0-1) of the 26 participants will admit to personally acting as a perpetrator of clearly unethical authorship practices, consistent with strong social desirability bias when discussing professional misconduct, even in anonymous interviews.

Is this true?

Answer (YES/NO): YES